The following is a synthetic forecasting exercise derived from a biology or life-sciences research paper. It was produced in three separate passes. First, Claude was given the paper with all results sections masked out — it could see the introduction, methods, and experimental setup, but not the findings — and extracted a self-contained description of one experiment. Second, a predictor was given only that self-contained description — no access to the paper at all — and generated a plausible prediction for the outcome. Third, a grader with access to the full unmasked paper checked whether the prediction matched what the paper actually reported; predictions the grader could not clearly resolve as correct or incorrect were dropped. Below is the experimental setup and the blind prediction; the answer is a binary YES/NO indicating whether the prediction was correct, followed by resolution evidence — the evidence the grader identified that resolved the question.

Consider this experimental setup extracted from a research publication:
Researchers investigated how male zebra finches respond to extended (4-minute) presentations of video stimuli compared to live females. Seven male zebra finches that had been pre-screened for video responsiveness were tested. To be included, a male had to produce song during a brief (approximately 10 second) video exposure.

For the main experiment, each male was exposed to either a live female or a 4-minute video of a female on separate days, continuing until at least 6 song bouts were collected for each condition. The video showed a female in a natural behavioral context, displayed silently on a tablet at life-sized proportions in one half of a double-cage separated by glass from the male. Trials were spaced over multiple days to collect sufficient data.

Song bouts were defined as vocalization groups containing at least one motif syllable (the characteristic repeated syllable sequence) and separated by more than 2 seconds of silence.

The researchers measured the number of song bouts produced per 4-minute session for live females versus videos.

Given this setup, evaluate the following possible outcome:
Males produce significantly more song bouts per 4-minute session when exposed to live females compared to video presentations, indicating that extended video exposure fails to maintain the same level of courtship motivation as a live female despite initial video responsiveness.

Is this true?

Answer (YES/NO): NO